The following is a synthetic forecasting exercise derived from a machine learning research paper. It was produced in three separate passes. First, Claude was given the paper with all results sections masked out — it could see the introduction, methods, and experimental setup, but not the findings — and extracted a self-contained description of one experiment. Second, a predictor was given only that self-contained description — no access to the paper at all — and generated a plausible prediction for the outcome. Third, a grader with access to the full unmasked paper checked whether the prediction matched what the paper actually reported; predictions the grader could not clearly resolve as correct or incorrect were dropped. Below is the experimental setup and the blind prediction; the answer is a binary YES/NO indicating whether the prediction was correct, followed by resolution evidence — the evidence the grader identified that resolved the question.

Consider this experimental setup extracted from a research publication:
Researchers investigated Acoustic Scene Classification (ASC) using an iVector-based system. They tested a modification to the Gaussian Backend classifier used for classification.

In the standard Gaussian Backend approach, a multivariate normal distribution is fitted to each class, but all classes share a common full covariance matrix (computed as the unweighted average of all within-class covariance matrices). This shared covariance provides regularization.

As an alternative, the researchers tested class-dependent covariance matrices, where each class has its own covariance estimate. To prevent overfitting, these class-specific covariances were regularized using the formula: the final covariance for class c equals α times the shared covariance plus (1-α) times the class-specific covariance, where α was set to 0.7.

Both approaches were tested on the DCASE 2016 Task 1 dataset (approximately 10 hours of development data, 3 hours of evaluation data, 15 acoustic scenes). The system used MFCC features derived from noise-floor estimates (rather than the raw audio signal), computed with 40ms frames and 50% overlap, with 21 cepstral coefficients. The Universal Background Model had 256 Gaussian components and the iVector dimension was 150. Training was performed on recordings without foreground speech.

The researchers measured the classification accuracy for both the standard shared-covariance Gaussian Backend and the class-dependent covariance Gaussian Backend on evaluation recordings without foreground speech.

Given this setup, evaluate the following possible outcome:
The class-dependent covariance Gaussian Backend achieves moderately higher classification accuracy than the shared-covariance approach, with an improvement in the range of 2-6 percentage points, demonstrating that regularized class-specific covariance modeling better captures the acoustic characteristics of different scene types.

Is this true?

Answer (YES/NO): NO